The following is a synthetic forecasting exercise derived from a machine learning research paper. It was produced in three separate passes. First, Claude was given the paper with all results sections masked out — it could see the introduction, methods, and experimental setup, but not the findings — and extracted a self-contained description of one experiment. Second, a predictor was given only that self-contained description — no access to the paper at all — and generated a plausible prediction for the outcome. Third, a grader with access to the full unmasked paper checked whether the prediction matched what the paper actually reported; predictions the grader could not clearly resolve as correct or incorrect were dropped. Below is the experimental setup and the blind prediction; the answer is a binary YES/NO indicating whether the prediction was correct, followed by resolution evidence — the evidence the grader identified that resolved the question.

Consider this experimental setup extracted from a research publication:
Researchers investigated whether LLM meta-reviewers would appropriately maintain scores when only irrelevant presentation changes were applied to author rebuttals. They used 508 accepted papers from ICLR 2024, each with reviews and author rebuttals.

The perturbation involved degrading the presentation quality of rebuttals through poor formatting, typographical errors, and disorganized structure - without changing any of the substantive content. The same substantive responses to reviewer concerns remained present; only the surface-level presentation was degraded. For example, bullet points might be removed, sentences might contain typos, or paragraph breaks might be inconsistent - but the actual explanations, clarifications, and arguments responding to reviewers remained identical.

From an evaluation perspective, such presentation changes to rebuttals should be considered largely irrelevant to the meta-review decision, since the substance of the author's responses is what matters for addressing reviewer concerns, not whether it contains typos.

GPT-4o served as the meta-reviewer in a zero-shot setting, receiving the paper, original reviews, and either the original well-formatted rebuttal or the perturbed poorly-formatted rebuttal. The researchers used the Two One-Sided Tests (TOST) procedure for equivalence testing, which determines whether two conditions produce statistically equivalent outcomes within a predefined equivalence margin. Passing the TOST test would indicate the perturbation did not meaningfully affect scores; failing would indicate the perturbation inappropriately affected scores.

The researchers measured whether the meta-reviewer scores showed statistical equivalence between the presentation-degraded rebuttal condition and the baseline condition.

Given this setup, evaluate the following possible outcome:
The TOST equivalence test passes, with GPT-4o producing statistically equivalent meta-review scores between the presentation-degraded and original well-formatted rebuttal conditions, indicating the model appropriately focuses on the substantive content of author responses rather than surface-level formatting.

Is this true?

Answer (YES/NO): NO